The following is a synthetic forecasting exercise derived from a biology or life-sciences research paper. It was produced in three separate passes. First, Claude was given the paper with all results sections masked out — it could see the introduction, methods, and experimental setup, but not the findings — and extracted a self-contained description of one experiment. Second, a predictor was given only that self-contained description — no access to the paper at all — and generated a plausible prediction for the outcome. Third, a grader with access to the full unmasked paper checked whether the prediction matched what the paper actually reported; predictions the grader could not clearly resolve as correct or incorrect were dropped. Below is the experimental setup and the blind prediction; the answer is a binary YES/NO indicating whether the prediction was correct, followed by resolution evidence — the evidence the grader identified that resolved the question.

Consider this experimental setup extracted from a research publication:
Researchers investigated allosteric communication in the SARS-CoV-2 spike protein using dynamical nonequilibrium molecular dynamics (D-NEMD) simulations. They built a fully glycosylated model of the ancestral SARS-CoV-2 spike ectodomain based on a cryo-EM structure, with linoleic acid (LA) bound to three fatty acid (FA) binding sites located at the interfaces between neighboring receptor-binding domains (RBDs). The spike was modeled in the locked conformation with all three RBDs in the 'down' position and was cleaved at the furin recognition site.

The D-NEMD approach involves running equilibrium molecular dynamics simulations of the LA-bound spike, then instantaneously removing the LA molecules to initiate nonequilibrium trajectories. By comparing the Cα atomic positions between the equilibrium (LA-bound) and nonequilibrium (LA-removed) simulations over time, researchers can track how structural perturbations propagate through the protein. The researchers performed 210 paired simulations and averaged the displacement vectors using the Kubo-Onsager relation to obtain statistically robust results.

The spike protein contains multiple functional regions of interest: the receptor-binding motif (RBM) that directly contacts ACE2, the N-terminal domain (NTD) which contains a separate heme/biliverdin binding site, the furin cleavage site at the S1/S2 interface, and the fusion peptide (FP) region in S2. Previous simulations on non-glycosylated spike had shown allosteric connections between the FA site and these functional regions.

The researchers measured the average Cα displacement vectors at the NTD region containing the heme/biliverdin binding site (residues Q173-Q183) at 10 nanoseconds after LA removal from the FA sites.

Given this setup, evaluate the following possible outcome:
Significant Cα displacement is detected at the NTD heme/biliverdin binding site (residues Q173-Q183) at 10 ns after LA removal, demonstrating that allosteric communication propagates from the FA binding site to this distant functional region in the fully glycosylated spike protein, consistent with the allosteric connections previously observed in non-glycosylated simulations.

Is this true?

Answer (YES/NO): YES